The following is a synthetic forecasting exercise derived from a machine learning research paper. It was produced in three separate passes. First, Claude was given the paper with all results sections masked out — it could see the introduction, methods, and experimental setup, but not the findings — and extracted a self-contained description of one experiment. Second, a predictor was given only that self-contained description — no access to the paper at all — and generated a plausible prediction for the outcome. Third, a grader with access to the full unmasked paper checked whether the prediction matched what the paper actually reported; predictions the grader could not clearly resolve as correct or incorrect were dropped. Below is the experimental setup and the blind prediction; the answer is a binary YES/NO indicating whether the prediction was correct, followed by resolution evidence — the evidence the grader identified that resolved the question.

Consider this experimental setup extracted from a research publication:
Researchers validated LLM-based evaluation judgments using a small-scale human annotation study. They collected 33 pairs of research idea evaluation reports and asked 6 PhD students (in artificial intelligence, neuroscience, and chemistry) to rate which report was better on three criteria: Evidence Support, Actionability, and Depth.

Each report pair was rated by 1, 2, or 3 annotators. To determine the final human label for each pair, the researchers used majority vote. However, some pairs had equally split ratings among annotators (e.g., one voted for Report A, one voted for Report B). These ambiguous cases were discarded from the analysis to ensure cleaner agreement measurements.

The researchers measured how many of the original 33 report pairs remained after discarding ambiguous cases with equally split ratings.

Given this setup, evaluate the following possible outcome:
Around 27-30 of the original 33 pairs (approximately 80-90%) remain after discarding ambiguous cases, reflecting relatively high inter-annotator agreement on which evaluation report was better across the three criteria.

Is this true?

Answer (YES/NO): NO